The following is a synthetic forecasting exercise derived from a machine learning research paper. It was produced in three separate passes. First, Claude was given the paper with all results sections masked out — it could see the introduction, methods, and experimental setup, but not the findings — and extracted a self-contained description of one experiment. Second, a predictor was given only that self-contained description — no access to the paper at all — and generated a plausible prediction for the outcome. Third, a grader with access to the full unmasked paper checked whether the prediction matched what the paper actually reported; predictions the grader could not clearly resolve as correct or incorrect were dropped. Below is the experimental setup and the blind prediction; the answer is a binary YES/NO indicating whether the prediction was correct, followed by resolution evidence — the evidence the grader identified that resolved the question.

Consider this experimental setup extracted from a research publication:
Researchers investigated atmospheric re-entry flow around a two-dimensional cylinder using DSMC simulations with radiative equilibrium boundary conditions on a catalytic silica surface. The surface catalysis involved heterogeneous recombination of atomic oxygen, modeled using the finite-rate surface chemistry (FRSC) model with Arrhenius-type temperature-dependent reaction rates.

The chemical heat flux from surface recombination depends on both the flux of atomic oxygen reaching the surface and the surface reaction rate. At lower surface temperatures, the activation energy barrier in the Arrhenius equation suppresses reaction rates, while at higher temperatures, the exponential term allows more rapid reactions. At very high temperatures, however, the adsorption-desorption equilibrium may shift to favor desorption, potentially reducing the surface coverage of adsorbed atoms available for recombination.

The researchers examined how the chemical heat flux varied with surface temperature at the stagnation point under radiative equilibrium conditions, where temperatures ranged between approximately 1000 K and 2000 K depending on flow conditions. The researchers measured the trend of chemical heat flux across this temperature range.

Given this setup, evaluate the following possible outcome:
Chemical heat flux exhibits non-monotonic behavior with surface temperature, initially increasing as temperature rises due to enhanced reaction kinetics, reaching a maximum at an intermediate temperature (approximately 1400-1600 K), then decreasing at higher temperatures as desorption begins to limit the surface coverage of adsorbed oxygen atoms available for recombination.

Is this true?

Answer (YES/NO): NO